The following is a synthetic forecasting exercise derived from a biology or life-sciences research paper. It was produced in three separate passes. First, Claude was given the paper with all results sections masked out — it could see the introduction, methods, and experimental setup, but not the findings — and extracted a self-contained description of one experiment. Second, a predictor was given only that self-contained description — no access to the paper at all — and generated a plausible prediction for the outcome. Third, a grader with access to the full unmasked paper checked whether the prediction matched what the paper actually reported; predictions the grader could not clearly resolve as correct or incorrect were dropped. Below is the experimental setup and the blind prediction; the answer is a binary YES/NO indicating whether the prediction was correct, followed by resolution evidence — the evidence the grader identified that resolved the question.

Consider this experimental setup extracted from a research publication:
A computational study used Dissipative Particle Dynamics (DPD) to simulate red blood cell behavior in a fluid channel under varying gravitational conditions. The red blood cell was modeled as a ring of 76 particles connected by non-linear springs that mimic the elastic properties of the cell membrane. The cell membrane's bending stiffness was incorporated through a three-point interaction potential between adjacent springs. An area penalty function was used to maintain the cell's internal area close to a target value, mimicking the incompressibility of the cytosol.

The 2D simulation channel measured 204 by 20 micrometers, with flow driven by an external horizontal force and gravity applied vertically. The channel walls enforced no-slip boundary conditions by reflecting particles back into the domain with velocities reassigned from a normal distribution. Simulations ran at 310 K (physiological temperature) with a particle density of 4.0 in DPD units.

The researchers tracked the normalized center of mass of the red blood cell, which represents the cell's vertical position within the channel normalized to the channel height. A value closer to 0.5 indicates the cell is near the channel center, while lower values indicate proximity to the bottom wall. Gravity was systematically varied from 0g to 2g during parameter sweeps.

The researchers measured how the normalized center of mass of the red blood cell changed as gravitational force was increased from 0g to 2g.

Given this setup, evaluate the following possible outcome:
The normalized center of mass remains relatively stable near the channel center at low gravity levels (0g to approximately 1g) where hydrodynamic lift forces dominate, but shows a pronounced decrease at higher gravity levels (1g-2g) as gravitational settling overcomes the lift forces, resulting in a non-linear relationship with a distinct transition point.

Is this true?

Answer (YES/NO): NO